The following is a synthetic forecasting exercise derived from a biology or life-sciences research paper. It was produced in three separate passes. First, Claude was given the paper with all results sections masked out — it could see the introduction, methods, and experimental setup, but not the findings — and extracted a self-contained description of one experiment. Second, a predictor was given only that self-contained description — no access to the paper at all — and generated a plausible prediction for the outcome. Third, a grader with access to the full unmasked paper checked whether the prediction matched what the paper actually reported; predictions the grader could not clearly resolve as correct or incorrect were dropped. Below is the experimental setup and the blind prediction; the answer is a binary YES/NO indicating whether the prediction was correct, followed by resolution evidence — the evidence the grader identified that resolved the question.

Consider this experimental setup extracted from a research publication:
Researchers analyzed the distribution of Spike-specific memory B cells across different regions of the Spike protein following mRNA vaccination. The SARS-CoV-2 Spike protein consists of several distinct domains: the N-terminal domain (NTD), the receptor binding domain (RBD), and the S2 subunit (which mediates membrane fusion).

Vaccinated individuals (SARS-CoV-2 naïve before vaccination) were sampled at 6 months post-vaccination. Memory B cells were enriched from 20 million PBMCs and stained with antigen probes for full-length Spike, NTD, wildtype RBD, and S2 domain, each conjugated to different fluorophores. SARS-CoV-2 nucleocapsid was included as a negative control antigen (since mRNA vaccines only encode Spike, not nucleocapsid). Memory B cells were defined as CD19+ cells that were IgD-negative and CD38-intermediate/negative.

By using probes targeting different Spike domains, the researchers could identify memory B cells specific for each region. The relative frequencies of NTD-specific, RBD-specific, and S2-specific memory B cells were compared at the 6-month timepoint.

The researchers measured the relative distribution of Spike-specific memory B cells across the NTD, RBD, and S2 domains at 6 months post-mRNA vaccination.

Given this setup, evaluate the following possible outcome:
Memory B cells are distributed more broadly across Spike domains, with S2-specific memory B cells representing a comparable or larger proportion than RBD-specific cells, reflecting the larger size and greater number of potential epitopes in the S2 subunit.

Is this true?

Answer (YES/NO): YES